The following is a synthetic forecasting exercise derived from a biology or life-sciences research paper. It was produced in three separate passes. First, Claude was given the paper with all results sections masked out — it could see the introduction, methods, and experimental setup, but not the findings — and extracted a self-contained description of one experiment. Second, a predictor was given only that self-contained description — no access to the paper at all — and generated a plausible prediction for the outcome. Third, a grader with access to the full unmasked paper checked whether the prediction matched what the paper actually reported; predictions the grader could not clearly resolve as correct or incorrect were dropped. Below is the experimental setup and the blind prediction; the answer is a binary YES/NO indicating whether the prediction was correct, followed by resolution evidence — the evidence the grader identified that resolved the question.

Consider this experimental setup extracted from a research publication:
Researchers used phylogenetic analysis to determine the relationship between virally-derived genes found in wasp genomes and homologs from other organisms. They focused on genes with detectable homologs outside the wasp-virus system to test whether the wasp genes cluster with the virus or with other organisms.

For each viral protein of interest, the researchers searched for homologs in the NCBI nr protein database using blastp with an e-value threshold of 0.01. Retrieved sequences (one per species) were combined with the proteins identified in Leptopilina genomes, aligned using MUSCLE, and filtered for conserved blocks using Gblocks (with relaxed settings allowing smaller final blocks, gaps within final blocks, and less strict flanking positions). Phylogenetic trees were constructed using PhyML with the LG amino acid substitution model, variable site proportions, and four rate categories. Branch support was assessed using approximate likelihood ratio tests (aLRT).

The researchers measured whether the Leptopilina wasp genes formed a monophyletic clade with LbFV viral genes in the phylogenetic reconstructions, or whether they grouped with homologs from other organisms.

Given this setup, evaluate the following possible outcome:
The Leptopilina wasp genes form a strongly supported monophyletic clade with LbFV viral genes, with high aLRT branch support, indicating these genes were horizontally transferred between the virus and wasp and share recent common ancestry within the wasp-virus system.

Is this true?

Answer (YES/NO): YES